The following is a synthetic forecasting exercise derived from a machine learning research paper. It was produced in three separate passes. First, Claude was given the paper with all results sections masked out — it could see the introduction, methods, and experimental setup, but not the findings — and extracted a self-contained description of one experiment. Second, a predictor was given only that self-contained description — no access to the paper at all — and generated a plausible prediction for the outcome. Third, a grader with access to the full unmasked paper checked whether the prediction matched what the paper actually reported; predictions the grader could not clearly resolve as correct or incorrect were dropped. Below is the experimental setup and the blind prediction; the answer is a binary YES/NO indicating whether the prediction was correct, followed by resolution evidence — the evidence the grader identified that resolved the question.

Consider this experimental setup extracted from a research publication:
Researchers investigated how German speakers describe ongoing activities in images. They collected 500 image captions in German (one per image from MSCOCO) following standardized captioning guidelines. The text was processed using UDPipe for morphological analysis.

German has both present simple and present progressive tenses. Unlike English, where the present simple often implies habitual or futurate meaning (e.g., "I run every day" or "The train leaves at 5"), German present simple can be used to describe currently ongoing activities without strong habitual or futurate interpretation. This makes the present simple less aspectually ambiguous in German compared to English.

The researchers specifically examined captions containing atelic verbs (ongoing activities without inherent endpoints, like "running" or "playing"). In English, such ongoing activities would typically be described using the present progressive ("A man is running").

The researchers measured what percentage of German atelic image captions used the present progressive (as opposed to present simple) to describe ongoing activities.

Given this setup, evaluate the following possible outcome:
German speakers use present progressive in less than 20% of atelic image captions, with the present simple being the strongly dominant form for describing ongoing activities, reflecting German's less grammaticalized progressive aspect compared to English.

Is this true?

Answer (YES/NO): YES